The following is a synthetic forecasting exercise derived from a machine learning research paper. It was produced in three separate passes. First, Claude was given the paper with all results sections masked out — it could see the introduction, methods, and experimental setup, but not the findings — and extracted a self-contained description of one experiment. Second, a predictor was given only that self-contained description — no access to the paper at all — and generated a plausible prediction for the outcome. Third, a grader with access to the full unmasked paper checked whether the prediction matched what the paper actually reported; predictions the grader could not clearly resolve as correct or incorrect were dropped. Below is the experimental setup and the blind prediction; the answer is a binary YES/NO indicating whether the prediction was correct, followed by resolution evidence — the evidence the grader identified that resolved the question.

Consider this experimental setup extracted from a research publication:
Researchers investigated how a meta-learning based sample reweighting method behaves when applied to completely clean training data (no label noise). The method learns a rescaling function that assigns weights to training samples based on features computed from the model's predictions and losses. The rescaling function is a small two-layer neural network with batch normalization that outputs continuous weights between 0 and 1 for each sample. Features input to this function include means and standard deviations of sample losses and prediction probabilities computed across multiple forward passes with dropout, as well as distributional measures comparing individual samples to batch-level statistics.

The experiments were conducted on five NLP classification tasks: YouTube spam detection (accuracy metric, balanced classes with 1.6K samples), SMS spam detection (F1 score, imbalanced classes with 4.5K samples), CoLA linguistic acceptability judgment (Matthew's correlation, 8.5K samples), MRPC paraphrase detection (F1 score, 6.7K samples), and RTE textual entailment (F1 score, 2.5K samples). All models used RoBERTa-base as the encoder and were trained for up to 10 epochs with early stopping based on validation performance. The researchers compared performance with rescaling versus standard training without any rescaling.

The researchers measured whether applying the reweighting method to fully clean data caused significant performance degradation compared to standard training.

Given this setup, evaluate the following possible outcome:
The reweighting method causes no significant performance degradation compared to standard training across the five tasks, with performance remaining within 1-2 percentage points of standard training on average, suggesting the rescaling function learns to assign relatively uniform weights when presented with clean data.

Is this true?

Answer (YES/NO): NO